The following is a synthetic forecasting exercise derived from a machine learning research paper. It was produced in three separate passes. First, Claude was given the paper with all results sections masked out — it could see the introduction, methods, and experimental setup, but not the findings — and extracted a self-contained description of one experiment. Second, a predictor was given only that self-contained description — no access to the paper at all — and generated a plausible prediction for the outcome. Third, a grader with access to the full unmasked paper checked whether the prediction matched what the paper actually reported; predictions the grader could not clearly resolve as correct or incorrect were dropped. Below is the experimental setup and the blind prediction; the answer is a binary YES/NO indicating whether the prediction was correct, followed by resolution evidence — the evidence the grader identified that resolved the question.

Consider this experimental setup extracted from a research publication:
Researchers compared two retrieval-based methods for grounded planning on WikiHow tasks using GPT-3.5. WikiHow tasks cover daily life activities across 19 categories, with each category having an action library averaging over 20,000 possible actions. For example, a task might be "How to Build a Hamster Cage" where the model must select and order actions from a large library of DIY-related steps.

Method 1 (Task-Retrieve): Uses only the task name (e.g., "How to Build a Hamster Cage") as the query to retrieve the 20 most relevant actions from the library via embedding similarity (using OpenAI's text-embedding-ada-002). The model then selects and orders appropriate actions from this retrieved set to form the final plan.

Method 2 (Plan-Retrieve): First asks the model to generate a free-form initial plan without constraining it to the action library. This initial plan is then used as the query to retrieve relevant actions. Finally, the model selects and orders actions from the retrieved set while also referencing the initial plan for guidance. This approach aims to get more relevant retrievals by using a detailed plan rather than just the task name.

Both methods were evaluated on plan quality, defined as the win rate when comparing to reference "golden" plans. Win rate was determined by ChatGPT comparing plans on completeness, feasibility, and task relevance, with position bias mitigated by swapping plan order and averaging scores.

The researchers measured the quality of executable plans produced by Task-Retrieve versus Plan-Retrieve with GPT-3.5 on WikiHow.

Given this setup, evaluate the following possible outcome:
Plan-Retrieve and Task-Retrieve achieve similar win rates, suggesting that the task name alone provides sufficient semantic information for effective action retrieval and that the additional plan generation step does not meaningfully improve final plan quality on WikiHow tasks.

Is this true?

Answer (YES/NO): NO